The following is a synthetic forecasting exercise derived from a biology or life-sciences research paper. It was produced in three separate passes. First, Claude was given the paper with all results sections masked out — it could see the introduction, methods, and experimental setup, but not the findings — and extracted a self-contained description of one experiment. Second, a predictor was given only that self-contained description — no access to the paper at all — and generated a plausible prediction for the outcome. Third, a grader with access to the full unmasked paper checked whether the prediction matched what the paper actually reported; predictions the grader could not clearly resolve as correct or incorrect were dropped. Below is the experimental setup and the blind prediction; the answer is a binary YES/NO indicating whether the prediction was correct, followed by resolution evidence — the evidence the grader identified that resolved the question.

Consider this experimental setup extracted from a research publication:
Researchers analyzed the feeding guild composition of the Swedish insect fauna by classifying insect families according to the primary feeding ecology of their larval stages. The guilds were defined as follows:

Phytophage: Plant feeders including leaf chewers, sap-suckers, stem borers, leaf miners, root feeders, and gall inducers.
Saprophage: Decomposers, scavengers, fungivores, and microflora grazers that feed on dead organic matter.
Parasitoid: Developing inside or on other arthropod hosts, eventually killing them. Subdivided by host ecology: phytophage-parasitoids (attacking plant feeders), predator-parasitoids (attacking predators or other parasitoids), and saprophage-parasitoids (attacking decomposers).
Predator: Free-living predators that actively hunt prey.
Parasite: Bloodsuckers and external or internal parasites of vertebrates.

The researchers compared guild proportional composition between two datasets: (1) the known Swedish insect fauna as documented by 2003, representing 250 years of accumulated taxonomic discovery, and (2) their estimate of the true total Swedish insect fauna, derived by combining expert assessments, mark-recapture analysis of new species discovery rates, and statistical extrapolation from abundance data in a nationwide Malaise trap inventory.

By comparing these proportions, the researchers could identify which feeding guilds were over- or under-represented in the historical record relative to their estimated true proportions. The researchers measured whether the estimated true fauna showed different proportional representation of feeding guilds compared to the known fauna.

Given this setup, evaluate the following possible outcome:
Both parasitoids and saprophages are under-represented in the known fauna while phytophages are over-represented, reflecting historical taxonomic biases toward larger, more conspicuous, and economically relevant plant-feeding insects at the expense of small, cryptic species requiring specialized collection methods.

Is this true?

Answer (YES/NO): YES